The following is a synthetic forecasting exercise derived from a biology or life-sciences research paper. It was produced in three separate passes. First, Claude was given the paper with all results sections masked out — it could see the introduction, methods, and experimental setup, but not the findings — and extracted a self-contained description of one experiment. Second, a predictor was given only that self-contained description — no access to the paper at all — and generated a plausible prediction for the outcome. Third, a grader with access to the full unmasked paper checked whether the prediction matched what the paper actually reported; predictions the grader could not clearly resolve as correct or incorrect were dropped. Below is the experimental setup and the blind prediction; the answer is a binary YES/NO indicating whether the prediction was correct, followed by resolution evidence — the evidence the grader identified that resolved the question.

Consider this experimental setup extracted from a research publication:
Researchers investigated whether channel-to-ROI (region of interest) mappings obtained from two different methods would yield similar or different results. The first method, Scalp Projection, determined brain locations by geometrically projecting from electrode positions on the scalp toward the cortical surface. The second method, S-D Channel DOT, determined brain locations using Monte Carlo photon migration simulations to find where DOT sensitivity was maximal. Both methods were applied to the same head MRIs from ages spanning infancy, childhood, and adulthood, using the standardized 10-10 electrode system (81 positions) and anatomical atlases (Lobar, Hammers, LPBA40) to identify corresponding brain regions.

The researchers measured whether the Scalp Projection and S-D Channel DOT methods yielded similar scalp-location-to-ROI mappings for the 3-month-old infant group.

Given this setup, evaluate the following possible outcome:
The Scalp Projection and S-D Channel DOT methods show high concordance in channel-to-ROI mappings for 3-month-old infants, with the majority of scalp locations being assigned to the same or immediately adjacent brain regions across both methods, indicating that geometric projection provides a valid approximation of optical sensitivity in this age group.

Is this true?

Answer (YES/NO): NO